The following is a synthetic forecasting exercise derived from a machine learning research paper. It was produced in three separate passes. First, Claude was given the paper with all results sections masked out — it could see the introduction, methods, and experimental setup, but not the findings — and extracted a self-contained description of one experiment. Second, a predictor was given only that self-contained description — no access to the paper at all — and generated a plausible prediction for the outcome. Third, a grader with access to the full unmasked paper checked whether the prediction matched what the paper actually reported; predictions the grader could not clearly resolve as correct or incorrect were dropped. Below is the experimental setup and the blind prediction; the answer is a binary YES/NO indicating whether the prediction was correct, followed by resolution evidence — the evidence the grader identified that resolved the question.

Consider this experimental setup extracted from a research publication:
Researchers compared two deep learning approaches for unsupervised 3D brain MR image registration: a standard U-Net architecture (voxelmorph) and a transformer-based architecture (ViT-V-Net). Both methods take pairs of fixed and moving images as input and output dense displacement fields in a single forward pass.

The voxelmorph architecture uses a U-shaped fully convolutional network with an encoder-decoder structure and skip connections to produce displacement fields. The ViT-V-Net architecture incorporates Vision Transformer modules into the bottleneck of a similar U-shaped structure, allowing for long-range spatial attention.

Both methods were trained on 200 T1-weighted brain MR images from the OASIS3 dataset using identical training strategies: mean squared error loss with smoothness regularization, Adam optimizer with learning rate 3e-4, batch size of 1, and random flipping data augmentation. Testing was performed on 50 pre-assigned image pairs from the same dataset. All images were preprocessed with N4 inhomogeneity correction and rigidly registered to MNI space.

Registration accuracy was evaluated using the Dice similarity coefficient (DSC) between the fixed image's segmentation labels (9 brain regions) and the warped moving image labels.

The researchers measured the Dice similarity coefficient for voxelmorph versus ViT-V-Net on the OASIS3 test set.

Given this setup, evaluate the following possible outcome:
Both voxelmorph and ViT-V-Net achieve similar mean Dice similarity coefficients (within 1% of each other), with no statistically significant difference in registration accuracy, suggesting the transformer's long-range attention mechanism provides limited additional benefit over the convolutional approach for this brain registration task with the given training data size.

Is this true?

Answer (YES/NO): NO